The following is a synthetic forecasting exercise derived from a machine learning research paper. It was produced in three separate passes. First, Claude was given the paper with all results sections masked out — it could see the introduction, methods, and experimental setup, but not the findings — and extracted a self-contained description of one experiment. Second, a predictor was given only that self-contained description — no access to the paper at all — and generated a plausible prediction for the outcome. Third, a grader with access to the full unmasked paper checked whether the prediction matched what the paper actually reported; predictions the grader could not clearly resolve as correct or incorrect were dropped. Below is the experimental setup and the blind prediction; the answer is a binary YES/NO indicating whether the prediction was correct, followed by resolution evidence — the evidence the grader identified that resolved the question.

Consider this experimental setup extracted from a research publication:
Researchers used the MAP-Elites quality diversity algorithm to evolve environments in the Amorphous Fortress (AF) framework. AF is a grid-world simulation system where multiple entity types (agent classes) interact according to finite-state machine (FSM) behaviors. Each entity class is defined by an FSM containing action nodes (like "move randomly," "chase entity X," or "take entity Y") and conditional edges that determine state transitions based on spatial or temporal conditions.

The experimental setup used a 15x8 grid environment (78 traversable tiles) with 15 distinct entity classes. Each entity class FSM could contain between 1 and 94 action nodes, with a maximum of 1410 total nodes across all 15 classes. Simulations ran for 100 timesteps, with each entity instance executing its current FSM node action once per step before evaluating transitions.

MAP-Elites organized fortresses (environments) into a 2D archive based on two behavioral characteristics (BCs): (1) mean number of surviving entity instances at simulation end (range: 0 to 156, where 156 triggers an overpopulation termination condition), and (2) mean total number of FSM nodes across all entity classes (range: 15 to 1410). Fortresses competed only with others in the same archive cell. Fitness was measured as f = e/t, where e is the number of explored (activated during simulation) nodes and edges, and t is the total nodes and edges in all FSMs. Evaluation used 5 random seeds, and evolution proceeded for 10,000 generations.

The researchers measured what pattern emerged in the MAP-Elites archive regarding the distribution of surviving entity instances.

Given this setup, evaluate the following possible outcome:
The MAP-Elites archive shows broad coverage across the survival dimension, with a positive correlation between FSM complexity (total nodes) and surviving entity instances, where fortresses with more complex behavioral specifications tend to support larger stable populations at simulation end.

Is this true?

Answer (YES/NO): NO